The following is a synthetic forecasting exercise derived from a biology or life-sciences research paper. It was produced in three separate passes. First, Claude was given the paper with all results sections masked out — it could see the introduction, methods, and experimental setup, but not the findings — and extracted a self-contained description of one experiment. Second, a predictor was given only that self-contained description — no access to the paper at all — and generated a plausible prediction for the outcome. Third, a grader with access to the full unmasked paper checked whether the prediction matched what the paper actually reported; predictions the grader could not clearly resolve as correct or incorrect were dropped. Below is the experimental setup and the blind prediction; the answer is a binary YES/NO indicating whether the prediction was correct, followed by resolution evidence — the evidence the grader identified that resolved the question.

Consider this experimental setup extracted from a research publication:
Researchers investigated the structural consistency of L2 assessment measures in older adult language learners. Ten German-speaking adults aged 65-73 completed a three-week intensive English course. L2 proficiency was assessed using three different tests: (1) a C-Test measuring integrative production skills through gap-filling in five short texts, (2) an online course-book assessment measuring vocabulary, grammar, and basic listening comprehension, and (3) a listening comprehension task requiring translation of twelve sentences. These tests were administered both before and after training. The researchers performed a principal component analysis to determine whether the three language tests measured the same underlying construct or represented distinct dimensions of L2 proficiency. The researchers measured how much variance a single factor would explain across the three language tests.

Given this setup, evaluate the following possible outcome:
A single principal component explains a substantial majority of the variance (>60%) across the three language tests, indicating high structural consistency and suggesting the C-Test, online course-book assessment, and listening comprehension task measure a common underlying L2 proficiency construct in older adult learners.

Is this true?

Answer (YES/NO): YES